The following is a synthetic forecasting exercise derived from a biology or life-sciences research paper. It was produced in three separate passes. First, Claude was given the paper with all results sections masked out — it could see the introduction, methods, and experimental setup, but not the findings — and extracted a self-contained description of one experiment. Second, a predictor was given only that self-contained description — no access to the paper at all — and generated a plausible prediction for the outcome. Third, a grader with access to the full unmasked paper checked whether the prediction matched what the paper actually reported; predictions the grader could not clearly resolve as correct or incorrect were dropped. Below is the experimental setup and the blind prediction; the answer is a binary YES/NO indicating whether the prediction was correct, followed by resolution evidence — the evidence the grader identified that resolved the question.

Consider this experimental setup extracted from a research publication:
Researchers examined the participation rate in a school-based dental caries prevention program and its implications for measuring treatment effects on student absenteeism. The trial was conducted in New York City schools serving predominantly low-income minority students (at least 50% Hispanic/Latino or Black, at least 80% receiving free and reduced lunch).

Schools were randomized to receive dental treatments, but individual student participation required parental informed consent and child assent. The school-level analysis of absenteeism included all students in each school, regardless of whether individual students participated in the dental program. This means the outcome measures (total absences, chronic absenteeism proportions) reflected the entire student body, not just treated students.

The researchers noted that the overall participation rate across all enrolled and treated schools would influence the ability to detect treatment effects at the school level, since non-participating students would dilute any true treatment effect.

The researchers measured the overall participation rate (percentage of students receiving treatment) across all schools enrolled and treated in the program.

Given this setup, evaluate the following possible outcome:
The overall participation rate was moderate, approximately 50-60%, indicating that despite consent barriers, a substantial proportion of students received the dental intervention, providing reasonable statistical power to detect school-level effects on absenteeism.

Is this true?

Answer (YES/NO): NO